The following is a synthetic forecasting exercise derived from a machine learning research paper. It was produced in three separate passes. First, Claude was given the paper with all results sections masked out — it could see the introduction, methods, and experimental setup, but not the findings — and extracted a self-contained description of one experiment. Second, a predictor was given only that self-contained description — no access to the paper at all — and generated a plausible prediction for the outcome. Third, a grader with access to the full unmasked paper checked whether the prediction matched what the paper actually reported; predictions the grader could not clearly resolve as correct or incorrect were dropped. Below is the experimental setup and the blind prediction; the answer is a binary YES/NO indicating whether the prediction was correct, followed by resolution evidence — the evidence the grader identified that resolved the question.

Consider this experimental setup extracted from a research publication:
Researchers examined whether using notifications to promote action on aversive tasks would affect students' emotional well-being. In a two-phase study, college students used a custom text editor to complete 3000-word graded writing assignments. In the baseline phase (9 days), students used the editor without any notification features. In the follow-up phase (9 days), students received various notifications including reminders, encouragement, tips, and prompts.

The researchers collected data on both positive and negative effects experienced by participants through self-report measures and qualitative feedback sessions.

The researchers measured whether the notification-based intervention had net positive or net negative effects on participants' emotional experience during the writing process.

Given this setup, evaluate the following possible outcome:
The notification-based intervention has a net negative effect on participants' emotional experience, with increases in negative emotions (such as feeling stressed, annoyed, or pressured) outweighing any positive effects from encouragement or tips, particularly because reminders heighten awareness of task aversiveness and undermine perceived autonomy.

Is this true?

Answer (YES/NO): YES